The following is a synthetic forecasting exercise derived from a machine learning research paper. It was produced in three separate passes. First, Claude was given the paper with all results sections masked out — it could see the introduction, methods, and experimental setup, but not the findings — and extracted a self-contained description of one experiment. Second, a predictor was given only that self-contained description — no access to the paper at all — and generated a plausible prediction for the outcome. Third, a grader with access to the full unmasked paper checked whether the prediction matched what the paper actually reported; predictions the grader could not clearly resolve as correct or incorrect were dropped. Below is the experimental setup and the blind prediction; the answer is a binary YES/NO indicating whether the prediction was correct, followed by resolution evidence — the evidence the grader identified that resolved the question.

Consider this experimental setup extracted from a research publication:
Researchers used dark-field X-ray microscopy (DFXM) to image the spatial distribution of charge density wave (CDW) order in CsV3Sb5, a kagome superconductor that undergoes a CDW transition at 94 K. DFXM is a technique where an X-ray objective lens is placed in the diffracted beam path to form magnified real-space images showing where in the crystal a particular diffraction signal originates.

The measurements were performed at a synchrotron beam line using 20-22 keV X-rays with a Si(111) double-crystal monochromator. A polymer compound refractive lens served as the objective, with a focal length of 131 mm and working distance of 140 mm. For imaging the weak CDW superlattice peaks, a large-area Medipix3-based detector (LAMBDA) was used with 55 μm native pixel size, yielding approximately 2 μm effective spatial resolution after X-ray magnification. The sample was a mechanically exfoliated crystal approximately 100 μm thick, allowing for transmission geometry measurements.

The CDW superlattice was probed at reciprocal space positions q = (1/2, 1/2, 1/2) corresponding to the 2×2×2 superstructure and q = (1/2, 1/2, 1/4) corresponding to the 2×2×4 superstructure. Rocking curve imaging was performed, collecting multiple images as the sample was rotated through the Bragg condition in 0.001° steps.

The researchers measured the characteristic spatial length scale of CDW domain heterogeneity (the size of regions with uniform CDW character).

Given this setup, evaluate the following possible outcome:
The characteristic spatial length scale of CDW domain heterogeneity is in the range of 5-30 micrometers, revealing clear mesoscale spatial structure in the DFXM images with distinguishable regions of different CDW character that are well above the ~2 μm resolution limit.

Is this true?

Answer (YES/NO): NO